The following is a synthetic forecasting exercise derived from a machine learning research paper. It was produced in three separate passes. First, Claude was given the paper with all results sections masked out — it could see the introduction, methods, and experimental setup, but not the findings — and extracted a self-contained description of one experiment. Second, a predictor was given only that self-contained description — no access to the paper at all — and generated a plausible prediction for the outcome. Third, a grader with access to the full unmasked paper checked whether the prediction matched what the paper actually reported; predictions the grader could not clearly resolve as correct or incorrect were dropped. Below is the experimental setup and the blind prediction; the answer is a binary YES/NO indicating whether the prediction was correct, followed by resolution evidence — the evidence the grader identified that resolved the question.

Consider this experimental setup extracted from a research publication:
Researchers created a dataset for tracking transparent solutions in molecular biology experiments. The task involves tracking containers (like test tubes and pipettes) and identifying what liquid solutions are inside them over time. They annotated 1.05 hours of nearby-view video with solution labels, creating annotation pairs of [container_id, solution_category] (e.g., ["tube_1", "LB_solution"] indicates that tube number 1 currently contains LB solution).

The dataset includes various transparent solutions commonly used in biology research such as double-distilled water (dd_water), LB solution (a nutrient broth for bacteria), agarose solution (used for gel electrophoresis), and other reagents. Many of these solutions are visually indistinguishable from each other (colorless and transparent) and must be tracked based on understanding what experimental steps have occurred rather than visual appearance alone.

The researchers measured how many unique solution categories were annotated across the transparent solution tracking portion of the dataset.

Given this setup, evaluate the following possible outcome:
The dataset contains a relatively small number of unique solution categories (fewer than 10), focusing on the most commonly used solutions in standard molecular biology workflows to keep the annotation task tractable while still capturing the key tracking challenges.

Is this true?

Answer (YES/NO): NO